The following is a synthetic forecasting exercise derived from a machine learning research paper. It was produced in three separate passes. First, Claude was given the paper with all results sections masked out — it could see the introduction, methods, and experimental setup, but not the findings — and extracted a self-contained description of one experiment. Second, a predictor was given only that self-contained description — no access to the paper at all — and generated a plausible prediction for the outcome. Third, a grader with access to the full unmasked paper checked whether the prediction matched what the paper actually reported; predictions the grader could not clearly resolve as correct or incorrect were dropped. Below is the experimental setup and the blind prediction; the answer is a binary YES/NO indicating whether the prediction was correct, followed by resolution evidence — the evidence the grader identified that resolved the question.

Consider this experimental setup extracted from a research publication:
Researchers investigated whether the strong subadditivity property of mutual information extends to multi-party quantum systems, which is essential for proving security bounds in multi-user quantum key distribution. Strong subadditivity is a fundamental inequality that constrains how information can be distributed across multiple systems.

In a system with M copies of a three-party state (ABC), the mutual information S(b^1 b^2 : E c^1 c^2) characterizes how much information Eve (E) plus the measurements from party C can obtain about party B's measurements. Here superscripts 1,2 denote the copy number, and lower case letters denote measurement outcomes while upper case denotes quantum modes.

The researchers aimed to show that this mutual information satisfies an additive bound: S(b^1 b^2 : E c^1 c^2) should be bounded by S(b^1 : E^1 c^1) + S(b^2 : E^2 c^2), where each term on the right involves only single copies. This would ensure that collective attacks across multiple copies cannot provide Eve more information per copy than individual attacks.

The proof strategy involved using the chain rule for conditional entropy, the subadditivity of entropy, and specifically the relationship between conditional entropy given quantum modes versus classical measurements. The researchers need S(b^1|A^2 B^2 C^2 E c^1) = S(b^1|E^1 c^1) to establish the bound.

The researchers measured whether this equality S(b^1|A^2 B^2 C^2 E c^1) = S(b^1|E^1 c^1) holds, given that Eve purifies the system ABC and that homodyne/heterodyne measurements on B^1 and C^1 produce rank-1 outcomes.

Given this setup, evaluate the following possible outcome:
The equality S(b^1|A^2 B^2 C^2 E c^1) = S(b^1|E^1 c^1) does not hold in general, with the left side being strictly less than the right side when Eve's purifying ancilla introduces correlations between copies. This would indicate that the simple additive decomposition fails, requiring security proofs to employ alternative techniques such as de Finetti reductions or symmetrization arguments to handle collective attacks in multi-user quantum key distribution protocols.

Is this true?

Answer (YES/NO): NO